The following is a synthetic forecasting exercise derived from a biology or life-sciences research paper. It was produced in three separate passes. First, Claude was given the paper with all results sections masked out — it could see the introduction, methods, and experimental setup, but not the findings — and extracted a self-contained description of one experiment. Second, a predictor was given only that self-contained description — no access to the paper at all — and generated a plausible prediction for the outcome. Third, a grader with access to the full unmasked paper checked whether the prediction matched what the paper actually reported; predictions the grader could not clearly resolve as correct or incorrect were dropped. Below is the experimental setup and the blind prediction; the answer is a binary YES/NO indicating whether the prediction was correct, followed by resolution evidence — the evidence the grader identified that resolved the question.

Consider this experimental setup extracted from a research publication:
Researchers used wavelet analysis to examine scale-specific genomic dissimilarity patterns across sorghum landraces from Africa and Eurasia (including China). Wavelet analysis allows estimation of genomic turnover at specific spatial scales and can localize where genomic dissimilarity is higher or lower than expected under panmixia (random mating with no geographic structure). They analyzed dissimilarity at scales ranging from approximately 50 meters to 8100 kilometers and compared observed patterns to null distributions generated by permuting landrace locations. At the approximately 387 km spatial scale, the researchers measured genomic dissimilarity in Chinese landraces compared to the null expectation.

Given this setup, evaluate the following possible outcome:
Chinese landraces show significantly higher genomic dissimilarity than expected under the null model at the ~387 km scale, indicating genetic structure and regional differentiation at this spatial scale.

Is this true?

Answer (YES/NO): NO